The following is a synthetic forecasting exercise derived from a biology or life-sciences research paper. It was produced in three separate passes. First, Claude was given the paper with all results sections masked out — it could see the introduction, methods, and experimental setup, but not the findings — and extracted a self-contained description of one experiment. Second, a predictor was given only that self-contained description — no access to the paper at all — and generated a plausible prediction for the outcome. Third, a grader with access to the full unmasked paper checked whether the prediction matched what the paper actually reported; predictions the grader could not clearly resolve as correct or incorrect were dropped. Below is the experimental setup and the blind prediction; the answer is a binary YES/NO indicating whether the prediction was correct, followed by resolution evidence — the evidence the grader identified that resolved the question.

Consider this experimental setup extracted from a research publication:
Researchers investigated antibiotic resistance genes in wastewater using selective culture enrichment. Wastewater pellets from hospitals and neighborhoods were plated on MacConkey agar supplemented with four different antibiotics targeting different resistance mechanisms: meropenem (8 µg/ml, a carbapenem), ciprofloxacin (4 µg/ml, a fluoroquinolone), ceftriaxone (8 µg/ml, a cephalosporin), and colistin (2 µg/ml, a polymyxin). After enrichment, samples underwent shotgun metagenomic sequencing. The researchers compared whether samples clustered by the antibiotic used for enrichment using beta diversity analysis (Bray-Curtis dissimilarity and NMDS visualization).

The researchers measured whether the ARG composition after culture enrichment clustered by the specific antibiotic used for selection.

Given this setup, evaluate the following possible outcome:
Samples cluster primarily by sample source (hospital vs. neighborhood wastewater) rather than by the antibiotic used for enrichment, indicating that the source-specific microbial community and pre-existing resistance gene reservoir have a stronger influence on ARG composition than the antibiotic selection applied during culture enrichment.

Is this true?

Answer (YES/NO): NO